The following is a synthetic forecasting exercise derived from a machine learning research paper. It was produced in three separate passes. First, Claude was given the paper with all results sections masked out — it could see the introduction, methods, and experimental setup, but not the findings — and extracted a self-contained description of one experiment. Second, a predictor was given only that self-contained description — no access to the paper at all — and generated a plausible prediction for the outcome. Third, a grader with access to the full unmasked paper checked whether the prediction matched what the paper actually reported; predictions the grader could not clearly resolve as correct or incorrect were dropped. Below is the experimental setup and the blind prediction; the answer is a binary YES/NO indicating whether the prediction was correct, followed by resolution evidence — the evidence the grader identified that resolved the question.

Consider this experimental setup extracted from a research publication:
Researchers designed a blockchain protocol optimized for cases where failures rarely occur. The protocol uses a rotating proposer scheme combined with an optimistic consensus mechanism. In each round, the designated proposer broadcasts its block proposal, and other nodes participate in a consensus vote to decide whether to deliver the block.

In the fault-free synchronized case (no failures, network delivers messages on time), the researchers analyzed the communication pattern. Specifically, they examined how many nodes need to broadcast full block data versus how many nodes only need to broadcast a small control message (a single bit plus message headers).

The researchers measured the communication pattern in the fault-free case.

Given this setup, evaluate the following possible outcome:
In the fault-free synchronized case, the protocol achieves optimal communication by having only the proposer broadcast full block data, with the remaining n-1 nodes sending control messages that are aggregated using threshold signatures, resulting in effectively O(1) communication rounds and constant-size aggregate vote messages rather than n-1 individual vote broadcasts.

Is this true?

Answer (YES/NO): NO